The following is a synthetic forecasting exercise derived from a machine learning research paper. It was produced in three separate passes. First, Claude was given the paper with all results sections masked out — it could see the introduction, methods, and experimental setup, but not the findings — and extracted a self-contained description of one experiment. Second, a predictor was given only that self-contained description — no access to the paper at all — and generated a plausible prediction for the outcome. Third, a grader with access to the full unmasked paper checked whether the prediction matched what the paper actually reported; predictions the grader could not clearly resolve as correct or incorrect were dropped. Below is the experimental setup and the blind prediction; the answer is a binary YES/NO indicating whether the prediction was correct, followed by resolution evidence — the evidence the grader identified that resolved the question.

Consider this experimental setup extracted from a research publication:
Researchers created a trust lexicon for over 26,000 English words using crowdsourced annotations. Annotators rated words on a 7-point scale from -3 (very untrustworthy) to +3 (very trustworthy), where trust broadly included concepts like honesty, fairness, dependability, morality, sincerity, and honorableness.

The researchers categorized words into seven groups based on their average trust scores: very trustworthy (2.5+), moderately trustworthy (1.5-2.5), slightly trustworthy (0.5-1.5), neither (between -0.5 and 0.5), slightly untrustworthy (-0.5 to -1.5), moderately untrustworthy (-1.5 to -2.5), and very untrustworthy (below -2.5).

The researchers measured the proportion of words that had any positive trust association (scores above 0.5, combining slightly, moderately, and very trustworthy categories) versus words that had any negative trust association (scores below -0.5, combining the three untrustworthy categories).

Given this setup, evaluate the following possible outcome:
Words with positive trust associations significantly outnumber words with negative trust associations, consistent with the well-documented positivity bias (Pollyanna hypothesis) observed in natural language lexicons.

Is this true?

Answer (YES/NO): NO